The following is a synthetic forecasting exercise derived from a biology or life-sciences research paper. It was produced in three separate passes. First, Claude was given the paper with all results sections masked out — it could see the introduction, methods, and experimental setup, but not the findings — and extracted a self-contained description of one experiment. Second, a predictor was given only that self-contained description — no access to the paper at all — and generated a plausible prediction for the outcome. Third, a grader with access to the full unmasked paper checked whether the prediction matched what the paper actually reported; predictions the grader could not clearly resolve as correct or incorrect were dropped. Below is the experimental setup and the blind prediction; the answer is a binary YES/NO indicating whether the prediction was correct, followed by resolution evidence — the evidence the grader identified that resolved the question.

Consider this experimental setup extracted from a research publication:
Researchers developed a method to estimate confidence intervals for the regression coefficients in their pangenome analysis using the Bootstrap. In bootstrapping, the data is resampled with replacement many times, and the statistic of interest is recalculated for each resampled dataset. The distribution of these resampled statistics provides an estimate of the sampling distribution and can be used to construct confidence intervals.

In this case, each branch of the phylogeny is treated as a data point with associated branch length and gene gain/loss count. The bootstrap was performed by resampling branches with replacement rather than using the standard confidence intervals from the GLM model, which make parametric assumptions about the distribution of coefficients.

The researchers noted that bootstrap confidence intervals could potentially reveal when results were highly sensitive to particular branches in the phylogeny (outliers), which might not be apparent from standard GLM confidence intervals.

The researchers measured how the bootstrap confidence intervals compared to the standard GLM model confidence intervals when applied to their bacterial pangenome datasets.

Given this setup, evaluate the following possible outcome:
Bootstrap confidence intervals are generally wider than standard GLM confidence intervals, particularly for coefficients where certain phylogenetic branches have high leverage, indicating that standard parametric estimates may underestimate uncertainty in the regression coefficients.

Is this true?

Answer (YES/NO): NO